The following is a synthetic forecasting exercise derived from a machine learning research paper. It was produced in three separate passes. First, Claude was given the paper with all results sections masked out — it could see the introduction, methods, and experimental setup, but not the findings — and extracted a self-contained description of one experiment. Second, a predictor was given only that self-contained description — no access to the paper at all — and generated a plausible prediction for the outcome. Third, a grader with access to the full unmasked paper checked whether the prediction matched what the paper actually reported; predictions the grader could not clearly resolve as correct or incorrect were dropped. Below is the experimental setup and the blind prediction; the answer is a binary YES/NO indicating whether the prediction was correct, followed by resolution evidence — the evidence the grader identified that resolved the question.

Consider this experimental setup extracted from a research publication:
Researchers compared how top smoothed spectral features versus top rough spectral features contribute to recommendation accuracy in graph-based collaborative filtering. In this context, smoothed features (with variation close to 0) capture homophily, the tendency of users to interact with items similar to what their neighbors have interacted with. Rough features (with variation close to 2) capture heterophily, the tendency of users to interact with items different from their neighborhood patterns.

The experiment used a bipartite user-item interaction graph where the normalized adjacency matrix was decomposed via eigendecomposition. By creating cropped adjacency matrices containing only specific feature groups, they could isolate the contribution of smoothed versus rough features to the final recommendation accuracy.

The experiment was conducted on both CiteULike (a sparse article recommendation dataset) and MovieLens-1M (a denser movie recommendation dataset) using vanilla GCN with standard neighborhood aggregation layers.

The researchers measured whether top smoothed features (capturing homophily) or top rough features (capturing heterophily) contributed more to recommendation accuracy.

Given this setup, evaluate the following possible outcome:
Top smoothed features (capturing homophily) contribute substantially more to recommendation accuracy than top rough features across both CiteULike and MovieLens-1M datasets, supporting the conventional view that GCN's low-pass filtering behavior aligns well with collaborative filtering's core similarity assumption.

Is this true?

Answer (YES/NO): YES